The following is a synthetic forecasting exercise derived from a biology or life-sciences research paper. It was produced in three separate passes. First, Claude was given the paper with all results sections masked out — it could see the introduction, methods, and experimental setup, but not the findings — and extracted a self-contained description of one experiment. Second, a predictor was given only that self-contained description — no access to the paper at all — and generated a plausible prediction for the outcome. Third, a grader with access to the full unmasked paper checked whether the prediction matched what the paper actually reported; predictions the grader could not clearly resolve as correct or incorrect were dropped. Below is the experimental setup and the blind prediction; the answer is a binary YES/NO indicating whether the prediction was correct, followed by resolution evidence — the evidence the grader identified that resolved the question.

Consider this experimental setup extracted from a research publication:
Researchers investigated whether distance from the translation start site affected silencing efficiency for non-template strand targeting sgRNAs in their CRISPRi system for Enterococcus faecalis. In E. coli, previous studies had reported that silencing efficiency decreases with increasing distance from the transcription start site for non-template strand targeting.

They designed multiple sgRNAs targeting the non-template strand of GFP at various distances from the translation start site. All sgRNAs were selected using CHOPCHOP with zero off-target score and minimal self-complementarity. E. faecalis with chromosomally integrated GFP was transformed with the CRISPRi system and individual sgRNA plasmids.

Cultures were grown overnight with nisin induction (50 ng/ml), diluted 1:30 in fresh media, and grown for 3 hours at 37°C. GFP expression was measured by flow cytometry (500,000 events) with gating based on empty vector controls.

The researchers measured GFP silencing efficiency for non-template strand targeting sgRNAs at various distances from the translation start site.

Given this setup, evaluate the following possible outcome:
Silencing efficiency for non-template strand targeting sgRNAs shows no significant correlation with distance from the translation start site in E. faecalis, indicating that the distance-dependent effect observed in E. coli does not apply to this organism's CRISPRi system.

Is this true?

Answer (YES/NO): YES